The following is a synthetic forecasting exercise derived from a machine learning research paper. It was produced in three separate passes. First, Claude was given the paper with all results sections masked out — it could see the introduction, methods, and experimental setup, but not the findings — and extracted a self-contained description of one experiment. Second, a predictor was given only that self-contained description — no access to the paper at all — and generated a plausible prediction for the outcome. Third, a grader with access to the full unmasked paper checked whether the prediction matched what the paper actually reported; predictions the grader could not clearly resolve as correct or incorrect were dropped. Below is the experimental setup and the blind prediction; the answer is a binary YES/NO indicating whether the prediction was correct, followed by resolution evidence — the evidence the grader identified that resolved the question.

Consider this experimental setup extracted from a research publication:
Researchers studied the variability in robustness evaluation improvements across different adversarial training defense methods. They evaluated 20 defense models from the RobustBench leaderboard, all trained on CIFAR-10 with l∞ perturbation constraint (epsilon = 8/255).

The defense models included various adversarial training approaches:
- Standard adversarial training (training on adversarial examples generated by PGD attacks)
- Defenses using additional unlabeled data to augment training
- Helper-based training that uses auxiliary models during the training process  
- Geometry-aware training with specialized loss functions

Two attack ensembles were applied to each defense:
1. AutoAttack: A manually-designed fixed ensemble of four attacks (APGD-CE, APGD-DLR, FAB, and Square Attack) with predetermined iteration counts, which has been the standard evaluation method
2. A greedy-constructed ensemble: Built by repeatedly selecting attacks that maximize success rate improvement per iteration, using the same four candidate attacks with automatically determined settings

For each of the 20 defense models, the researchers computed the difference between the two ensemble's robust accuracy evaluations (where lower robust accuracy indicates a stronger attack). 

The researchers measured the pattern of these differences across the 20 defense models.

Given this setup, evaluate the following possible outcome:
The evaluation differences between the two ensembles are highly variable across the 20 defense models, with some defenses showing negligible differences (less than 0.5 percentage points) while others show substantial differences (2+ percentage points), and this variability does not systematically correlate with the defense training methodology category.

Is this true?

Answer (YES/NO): NO